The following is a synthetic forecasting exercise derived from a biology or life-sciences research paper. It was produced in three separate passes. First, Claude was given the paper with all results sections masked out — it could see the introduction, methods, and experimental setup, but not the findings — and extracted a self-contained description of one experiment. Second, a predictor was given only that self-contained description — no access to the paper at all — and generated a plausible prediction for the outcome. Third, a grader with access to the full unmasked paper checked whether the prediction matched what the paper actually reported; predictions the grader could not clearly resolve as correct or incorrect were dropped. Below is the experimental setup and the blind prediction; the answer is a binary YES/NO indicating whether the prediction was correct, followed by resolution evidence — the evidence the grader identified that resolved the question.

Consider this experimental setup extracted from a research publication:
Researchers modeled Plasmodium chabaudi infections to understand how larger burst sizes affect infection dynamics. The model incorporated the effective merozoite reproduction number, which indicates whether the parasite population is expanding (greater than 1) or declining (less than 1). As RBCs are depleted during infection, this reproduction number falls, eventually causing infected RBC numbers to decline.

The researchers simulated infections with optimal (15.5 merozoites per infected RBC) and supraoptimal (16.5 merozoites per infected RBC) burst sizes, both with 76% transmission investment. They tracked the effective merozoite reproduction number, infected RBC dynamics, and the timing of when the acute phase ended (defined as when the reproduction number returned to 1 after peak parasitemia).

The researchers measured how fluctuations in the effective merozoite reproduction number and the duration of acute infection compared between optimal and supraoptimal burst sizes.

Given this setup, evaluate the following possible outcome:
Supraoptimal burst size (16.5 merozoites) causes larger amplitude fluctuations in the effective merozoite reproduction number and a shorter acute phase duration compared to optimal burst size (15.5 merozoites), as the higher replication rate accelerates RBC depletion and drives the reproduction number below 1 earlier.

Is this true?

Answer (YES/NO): YES